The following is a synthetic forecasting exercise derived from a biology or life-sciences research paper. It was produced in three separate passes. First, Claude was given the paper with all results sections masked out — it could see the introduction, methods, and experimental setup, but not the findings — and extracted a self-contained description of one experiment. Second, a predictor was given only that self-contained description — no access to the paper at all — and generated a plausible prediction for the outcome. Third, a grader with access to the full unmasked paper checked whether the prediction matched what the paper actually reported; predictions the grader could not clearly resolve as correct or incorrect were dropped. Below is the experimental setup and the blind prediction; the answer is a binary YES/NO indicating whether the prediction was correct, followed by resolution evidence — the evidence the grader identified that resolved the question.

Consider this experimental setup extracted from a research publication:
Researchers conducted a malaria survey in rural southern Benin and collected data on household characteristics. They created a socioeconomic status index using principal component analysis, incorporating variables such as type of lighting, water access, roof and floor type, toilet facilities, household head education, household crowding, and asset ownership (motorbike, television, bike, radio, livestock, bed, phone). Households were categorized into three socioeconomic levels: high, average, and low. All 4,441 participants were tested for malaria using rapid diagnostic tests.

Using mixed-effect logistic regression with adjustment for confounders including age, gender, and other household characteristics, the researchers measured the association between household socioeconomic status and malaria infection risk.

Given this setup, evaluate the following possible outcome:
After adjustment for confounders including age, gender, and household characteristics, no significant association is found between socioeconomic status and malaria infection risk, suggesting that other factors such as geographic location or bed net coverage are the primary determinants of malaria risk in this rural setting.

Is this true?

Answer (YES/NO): NO